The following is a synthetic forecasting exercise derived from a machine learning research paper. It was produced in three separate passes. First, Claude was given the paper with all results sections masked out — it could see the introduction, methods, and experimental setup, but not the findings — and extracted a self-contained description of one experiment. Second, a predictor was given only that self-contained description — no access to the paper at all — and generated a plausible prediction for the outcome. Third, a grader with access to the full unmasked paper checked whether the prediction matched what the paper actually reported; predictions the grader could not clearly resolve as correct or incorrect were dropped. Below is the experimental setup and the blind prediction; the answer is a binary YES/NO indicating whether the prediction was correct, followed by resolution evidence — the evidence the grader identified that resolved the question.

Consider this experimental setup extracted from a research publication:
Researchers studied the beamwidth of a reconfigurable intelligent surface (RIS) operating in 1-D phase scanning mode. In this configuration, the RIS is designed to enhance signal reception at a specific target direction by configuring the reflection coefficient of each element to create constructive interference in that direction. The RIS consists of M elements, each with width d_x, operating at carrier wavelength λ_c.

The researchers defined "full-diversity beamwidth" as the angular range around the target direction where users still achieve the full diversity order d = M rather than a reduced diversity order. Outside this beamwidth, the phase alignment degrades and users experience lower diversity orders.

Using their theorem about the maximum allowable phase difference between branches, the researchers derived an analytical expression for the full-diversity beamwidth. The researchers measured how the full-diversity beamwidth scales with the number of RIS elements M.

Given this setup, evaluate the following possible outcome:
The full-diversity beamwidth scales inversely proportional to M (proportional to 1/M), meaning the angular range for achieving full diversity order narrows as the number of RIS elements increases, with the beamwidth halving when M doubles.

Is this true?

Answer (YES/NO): YES